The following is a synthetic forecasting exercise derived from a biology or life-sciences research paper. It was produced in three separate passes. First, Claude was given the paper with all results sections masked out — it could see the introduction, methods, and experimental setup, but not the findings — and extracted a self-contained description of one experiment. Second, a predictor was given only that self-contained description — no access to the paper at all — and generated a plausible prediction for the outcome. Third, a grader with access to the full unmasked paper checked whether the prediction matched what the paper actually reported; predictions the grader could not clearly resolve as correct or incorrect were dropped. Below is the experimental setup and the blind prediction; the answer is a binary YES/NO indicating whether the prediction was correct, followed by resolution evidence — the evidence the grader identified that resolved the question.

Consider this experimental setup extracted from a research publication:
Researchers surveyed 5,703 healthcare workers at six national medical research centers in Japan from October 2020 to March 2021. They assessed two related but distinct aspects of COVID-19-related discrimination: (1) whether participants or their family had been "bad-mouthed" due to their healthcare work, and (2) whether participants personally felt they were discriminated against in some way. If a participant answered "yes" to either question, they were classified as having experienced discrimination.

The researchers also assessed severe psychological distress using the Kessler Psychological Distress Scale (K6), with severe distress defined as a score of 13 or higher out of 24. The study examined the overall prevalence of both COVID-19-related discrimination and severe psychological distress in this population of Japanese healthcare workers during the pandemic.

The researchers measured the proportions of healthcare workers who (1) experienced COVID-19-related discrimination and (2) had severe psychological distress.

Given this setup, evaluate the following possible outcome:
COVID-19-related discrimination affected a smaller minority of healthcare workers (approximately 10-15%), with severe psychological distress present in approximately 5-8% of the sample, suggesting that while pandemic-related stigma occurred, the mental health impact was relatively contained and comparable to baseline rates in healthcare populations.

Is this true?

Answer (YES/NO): NO